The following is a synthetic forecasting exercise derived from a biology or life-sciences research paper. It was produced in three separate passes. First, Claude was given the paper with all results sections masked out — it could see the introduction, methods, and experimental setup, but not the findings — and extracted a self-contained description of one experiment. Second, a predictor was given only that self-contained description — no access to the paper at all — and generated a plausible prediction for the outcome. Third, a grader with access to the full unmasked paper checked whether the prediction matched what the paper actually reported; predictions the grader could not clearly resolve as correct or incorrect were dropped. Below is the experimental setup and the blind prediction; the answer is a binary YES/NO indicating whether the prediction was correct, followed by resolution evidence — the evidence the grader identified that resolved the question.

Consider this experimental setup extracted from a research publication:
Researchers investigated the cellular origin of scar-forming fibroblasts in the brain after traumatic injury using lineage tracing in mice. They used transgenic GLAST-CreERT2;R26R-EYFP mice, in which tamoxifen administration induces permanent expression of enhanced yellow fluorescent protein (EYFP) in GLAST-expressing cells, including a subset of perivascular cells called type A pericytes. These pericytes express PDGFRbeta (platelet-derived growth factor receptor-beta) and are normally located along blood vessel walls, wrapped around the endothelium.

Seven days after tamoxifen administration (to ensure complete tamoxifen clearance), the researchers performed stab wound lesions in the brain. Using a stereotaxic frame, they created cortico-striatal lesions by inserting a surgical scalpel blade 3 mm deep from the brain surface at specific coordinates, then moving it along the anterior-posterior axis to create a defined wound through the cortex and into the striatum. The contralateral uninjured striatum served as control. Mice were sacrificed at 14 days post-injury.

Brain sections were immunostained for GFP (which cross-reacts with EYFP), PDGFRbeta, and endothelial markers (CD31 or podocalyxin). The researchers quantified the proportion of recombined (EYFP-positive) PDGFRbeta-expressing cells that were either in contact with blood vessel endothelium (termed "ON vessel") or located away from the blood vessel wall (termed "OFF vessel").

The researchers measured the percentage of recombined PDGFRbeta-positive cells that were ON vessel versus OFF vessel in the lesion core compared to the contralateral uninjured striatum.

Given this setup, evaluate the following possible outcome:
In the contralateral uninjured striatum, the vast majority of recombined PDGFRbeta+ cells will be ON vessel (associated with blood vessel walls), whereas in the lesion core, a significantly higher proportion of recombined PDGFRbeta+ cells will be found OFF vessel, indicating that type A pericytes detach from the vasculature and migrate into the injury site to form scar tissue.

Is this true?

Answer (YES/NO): YES